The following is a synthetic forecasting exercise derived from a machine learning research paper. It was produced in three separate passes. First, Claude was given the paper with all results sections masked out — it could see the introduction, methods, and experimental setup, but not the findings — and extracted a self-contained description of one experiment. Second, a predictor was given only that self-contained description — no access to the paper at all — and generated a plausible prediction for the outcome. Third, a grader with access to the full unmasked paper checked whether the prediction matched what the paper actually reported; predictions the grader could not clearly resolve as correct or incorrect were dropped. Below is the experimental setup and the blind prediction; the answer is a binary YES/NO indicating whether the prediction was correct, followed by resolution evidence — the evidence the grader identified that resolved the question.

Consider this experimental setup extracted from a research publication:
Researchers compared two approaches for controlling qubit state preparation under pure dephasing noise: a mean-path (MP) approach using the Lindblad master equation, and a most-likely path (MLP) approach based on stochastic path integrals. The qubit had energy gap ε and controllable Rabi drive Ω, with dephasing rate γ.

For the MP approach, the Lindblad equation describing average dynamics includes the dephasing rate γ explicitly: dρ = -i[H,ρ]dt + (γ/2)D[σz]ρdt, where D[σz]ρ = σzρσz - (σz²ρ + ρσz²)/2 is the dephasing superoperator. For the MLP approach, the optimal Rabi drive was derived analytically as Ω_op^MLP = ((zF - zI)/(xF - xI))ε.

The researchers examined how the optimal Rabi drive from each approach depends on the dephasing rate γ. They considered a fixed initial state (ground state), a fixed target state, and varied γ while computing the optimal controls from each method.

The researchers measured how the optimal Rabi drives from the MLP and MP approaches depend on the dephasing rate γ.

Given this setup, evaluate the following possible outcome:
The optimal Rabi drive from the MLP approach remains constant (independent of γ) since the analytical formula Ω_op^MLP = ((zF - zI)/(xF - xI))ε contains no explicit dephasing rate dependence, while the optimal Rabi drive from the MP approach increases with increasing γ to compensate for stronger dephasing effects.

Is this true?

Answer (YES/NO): NO